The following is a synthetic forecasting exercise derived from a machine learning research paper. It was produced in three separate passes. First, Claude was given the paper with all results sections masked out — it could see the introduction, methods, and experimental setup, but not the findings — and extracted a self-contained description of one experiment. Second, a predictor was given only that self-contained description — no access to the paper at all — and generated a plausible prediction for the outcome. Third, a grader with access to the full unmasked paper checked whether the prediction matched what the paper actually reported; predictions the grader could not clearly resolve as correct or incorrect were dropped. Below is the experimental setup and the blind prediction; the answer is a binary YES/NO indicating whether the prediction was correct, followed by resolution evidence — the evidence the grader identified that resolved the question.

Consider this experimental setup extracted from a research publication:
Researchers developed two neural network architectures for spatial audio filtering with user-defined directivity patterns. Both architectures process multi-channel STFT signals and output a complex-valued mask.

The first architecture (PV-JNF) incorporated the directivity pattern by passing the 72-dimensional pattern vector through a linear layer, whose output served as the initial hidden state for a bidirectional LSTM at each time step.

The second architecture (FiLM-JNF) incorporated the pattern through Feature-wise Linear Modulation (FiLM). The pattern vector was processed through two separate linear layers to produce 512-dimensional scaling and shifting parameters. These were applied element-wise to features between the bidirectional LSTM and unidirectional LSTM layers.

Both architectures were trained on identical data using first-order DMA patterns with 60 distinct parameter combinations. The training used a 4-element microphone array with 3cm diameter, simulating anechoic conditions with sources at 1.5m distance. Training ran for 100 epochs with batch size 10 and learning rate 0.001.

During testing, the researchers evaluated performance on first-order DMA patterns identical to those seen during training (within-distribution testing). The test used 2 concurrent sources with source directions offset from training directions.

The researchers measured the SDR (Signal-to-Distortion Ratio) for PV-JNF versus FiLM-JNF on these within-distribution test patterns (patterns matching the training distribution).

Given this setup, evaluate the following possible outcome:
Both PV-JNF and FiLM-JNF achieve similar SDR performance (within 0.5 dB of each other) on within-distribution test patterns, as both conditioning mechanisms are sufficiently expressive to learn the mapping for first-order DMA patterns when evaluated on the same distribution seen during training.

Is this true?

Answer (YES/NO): YES